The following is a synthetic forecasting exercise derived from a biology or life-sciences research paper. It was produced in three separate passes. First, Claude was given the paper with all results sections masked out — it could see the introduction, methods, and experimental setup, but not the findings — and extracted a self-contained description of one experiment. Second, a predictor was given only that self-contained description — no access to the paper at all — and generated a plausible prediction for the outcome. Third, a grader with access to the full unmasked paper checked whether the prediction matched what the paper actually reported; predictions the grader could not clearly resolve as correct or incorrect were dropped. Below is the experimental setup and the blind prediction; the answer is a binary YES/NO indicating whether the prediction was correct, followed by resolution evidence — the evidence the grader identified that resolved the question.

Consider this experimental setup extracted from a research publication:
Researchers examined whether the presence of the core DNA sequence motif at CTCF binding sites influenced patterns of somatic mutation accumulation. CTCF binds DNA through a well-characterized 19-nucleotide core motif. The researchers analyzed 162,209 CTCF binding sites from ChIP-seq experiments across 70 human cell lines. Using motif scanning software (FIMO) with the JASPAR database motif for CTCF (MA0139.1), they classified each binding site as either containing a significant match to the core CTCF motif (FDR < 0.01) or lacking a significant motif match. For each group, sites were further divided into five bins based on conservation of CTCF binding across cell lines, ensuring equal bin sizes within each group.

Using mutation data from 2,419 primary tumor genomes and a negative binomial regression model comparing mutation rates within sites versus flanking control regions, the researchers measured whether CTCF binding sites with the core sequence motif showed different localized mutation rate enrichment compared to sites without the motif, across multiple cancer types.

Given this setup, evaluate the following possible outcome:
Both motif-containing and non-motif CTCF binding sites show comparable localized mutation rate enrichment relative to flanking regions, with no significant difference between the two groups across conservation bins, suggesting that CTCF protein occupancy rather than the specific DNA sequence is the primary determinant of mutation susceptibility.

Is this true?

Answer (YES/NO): NO